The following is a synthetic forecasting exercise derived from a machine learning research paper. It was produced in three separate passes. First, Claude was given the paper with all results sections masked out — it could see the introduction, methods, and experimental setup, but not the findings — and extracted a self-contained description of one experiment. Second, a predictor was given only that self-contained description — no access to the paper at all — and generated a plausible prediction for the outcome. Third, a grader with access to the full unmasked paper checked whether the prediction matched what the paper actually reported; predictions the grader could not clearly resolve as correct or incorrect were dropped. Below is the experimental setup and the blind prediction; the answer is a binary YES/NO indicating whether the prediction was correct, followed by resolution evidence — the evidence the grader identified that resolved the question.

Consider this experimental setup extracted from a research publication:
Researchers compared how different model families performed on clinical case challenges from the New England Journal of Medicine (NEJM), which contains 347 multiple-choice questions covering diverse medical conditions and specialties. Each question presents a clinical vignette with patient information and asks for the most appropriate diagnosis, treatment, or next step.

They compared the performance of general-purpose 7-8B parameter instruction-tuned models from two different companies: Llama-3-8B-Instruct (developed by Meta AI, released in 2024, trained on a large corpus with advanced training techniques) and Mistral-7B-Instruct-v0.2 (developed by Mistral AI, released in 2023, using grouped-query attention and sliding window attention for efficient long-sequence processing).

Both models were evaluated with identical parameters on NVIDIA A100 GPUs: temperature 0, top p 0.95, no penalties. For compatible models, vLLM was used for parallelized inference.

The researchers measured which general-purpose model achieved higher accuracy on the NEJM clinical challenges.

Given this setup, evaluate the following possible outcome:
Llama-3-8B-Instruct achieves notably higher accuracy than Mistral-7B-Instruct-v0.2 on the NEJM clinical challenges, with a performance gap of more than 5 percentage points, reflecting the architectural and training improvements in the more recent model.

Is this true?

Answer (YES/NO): YES